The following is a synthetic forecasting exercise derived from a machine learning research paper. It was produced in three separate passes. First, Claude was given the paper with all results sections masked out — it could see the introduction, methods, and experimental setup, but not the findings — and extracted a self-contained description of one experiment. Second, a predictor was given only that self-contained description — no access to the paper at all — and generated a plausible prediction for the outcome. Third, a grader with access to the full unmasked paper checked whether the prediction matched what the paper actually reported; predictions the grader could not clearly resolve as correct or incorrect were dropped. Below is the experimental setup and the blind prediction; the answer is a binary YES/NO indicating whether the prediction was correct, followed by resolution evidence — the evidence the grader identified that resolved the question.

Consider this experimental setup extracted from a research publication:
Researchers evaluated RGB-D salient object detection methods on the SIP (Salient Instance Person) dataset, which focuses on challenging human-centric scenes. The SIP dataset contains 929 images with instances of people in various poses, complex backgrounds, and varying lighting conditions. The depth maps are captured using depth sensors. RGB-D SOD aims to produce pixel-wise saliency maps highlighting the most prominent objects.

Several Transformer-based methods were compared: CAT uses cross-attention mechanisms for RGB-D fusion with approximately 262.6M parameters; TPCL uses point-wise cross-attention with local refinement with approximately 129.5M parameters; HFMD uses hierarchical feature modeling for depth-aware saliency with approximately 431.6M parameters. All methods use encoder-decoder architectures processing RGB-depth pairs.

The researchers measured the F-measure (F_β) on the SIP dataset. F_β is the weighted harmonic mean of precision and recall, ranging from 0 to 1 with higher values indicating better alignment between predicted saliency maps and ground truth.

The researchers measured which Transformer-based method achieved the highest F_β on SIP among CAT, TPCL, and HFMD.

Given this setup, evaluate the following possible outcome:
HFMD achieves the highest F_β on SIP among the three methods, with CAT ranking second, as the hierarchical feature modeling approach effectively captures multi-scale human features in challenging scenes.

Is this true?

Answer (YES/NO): NO